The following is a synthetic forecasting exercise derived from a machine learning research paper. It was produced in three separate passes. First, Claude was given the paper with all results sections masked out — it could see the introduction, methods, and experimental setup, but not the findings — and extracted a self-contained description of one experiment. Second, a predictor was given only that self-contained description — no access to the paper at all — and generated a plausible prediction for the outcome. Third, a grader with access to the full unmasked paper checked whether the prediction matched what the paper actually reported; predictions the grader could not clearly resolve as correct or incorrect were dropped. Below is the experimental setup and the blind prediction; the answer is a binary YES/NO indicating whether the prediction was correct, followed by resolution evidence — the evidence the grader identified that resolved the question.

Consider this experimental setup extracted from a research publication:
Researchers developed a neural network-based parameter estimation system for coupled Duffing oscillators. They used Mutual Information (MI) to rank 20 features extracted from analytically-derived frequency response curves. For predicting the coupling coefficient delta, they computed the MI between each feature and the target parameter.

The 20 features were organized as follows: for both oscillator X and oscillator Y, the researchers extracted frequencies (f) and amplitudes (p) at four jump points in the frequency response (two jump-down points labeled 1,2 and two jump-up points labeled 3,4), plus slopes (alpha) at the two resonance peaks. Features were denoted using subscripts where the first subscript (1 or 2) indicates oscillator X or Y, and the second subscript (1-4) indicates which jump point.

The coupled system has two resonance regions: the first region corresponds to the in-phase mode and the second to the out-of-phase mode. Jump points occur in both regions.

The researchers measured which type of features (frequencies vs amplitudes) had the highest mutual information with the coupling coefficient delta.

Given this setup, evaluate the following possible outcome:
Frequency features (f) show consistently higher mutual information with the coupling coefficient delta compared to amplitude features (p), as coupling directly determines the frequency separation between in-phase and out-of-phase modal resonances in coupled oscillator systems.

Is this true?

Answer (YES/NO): YES